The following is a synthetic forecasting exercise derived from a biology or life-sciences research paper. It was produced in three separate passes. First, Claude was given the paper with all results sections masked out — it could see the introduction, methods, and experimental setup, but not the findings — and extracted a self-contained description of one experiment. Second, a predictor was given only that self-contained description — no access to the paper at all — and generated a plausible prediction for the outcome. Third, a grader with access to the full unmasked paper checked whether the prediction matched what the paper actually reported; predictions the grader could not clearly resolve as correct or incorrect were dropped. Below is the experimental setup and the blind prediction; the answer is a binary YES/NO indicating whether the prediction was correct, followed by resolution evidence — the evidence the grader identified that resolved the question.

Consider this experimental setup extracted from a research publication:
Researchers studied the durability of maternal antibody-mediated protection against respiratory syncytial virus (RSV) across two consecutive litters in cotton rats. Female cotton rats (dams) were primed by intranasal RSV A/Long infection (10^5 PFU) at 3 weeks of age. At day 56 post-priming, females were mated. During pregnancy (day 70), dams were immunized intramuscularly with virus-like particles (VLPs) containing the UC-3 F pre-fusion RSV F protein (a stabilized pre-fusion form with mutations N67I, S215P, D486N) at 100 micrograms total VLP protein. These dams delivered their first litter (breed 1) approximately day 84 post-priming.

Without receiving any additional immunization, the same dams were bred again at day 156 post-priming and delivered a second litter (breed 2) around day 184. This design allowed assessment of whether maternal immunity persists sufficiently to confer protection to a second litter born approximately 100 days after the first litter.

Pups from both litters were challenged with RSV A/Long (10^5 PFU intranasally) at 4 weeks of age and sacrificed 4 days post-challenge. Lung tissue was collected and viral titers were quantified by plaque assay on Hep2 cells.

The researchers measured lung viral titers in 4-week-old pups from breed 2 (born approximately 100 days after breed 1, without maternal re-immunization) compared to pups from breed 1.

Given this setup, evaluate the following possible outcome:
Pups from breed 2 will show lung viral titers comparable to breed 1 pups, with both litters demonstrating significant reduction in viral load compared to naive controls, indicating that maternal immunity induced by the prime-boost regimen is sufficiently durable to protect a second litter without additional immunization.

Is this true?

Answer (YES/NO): NO